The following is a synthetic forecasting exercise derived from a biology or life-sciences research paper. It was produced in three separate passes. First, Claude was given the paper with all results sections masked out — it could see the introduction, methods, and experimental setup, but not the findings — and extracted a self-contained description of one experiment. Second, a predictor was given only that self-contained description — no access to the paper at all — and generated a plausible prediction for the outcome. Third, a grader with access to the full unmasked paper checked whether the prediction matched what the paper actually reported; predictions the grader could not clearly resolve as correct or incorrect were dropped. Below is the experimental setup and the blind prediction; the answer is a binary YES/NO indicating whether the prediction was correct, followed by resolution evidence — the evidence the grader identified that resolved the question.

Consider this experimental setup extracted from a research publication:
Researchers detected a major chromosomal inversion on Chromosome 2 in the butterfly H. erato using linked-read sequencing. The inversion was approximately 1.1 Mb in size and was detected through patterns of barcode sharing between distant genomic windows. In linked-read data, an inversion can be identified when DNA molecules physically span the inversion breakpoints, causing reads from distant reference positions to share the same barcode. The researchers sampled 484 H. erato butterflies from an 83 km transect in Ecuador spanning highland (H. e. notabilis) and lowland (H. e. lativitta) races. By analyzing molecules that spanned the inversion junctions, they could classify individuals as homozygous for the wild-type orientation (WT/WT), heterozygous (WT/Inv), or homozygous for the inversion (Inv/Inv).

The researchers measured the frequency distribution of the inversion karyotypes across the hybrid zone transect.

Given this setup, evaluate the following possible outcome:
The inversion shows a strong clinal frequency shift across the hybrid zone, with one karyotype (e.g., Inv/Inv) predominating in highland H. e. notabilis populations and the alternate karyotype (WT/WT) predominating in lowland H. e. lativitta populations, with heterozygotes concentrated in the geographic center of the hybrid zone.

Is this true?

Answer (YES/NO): NO